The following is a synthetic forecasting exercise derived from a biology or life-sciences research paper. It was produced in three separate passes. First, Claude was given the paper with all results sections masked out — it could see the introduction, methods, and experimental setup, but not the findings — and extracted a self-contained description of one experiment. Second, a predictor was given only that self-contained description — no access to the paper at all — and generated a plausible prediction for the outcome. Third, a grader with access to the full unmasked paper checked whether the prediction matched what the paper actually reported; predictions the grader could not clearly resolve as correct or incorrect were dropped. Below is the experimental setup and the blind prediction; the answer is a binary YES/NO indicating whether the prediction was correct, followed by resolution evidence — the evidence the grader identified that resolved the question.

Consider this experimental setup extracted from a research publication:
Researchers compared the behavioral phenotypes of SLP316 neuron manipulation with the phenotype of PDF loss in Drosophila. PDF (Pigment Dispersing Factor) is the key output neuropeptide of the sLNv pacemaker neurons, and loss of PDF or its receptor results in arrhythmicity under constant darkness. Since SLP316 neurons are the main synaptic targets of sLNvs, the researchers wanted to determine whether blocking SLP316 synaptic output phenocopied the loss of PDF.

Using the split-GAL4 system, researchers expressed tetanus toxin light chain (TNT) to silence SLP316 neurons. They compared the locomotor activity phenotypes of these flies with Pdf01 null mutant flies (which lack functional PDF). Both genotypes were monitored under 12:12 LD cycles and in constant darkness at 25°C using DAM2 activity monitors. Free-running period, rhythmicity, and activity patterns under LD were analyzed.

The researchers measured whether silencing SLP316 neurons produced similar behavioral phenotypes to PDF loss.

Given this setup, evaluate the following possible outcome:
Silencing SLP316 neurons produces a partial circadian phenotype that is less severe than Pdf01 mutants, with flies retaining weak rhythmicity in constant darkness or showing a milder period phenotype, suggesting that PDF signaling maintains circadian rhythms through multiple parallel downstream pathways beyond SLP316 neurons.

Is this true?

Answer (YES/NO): NO